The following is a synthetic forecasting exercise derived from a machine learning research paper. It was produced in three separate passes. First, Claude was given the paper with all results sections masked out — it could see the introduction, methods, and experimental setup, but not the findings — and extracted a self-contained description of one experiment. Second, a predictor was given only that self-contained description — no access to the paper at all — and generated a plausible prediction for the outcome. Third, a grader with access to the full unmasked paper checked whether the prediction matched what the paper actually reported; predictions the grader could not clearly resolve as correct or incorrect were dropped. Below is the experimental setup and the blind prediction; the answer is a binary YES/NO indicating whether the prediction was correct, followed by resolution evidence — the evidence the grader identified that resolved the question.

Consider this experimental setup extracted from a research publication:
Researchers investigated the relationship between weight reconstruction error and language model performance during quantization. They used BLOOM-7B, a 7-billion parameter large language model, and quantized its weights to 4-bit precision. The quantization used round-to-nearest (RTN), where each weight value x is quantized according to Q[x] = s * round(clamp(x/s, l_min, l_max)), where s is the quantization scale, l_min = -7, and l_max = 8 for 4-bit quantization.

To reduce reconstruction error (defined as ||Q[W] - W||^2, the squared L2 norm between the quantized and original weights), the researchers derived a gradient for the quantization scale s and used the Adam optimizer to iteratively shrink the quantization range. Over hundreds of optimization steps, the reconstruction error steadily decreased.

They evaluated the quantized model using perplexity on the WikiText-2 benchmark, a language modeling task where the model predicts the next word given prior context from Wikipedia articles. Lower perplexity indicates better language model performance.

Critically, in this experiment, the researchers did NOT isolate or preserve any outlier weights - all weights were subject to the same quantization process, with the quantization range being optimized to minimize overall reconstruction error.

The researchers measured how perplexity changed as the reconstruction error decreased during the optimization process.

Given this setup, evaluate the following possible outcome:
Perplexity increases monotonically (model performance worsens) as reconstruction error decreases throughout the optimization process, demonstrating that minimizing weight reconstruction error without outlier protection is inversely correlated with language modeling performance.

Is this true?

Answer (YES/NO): YES